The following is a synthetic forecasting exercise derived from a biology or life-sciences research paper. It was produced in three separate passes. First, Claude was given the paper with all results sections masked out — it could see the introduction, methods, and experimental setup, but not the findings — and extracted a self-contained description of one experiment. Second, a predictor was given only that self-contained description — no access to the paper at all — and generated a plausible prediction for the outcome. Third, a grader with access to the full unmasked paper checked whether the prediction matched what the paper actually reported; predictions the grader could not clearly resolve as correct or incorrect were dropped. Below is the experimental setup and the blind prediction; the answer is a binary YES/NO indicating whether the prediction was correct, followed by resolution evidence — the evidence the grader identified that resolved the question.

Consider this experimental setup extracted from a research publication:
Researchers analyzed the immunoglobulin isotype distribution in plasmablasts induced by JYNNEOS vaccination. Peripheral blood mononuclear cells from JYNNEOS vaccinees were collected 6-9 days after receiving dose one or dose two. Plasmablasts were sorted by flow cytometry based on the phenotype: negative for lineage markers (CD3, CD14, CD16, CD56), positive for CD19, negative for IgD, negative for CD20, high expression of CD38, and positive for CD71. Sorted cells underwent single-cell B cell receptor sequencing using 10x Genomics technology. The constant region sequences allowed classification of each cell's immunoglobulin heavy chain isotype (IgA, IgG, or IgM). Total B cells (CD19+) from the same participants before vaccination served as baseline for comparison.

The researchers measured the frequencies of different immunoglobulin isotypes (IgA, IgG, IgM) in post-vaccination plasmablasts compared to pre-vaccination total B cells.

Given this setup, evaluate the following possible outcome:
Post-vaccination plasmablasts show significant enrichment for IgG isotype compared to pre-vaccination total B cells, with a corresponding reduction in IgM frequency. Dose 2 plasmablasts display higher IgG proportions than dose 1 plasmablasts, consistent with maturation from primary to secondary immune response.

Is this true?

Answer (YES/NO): NO